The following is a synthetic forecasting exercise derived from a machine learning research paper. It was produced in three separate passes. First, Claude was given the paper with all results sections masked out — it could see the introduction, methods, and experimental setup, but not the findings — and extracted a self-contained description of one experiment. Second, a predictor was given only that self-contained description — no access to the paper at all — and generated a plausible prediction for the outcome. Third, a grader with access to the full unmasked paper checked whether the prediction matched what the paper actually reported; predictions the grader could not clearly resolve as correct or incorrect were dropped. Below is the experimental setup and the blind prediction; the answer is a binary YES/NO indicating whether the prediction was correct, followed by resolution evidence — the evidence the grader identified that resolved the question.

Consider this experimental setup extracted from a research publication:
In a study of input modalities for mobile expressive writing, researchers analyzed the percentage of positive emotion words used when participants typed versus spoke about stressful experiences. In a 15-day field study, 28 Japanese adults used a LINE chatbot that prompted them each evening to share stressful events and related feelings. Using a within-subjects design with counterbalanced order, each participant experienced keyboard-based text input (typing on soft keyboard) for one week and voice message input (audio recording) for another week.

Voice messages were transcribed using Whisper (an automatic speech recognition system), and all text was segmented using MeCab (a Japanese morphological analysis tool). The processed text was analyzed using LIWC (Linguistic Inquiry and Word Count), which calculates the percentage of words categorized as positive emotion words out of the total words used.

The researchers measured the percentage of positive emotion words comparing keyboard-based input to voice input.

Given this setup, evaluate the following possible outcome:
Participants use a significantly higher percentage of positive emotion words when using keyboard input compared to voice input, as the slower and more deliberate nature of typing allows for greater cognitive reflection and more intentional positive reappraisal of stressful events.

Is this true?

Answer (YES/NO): NO